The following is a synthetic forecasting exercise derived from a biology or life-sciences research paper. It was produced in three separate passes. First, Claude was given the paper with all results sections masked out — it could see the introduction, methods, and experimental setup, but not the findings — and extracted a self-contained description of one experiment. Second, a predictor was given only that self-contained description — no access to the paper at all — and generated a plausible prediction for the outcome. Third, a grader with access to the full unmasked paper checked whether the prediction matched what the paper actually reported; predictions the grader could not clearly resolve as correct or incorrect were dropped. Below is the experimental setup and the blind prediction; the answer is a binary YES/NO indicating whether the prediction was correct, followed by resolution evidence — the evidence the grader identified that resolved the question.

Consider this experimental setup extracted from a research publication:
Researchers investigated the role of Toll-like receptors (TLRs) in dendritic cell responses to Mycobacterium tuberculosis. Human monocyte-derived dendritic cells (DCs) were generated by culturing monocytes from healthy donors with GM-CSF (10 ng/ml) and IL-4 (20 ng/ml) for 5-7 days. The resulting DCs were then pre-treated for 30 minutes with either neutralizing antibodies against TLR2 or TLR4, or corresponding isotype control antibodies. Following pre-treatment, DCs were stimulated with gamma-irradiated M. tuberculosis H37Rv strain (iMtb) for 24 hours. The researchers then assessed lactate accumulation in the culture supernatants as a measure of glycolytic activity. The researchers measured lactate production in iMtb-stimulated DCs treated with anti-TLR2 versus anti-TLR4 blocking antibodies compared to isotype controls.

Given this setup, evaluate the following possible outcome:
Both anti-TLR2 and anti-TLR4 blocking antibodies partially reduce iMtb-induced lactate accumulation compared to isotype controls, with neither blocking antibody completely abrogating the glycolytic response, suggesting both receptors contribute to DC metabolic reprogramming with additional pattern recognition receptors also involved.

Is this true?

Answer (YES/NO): NO